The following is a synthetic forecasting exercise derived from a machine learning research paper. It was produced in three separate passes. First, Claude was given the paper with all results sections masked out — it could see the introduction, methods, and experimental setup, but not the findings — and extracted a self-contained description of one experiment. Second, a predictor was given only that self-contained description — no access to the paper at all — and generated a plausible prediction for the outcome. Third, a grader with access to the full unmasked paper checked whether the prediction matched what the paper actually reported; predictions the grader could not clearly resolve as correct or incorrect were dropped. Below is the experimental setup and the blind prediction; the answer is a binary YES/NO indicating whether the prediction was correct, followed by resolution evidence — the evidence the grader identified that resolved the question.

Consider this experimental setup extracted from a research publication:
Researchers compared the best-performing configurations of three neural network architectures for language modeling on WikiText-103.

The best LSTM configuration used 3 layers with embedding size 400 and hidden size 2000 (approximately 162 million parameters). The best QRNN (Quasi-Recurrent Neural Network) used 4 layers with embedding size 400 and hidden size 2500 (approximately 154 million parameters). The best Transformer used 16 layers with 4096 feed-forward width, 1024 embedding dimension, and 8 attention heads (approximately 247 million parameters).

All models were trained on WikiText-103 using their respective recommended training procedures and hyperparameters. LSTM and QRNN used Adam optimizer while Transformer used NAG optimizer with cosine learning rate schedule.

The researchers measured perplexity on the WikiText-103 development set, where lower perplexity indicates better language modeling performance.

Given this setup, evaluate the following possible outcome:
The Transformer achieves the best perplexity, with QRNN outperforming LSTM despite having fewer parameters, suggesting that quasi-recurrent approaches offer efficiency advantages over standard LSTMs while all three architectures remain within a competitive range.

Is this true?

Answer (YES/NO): NO